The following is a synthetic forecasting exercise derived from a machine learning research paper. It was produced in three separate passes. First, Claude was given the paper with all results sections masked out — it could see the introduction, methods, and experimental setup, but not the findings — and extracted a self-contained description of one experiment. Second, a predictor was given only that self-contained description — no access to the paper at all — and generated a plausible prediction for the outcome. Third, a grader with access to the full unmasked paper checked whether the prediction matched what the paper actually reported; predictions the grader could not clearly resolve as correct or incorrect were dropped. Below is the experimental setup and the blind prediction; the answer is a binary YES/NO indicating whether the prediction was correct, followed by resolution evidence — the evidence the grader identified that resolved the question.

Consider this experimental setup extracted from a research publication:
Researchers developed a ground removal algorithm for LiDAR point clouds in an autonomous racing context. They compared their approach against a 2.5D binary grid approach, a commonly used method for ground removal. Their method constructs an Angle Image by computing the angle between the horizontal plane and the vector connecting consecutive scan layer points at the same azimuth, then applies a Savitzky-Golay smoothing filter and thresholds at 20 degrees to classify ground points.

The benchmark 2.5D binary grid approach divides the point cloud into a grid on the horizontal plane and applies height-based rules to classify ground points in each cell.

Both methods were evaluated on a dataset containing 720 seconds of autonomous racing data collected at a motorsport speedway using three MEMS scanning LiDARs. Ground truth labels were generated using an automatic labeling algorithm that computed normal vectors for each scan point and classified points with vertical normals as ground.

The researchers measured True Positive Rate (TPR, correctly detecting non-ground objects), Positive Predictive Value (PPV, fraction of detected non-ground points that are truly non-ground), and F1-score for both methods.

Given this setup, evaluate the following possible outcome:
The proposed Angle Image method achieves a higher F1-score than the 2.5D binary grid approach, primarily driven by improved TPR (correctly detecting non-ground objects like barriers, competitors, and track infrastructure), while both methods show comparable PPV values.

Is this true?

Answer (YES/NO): NO